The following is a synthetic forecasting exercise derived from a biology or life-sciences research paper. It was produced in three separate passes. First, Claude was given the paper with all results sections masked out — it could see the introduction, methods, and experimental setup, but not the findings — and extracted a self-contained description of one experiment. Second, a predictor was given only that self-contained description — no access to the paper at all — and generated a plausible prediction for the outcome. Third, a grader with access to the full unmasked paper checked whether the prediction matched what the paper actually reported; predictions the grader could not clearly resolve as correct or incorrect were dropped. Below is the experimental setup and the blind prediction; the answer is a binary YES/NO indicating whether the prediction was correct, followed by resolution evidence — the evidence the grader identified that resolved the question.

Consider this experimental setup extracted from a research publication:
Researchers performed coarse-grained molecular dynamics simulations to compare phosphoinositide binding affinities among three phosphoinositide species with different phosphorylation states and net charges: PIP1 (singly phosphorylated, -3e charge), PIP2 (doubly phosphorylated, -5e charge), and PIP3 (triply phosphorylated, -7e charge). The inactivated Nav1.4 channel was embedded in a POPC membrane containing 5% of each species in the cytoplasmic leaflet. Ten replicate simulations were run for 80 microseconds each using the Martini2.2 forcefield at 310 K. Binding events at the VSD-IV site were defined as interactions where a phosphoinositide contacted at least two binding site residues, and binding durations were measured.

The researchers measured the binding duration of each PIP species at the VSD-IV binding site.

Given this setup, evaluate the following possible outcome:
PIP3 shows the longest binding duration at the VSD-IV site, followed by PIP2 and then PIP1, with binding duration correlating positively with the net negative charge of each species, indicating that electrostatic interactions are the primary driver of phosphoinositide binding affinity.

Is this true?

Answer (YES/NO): NO